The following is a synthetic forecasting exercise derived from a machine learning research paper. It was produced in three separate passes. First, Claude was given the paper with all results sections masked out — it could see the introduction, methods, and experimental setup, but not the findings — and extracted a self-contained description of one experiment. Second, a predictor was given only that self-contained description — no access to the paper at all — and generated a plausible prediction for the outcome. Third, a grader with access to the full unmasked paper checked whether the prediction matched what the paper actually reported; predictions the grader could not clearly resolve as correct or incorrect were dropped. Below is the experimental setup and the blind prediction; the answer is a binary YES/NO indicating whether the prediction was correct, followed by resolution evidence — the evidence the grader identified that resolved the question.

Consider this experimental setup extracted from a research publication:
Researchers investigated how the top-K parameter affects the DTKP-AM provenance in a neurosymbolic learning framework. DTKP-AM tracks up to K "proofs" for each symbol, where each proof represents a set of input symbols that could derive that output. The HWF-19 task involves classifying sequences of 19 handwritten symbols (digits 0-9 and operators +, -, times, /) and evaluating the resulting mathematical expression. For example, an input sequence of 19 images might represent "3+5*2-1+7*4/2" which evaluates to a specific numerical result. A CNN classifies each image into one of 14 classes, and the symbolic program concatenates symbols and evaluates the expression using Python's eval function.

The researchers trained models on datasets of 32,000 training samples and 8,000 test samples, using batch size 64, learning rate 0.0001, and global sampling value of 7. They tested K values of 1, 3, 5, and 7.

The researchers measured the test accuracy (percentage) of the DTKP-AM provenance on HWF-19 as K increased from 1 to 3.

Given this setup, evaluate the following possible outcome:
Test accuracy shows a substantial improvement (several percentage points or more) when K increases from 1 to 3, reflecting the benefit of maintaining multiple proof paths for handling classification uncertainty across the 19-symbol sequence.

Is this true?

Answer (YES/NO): YES